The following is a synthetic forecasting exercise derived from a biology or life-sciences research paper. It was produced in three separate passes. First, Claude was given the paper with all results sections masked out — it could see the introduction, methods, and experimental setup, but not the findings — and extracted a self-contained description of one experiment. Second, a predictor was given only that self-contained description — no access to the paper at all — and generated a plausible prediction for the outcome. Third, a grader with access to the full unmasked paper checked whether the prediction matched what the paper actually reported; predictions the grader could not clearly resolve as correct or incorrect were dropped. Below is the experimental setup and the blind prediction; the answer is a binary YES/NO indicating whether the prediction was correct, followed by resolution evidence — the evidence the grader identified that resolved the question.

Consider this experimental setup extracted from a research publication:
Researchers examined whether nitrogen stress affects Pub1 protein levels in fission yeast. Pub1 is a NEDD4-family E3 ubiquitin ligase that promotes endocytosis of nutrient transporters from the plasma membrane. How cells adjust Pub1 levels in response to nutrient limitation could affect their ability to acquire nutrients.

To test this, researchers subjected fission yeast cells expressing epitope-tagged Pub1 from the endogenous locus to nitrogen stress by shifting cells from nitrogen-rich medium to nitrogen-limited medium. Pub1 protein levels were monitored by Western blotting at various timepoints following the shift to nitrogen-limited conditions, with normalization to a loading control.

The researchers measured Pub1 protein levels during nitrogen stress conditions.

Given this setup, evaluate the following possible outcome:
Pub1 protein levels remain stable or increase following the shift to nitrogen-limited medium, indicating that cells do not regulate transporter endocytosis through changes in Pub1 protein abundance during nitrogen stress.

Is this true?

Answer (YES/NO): NO